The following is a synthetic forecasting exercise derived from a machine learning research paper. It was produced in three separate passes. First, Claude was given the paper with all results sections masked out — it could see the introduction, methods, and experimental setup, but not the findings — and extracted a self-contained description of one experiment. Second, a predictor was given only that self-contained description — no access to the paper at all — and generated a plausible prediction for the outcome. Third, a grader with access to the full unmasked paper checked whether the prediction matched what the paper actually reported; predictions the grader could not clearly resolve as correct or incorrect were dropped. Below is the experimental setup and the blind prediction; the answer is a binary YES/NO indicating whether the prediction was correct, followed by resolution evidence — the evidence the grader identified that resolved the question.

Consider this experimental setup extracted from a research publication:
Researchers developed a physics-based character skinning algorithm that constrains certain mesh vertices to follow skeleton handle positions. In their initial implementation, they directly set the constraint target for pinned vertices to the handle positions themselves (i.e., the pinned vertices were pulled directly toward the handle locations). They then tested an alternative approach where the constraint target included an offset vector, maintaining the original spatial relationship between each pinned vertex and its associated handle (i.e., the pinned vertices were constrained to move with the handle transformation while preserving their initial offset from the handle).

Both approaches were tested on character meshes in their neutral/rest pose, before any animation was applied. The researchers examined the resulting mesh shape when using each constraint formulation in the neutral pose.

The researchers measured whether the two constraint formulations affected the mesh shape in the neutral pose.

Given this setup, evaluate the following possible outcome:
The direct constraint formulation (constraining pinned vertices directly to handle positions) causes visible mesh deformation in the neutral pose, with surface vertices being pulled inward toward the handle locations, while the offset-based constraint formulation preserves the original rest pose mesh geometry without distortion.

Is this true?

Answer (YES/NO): YES